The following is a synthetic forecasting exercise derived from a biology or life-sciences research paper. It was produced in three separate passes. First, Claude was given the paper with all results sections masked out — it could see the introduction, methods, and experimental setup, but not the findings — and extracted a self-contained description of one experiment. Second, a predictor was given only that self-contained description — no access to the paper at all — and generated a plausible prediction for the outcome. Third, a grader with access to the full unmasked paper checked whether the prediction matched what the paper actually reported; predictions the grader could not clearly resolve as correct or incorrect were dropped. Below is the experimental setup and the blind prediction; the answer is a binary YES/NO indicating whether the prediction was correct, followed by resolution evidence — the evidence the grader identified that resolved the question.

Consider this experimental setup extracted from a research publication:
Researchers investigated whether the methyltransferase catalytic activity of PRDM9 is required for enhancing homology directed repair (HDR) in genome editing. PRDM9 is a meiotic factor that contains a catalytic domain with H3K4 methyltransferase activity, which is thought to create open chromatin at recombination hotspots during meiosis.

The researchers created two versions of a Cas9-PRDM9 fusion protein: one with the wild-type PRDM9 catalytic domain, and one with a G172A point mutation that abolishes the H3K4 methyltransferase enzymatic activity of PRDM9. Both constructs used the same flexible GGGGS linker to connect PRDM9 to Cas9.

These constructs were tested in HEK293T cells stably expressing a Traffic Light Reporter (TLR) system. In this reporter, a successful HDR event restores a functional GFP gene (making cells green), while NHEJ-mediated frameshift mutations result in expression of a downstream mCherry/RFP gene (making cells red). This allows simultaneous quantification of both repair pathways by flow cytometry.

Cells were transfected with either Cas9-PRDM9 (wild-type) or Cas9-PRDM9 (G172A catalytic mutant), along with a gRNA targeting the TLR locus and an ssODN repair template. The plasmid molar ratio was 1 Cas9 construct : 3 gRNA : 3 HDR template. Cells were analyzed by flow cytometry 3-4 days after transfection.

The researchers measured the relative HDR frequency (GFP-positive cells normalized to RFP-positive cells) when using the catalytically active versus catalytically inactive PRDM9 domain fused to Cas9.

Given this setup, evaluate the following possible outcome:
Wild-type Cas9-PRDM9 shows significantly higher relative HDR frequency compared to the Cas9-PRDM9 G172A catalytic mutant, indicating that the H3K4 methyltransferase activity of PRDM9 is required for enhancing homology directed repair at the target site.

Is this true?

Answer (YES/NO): YES